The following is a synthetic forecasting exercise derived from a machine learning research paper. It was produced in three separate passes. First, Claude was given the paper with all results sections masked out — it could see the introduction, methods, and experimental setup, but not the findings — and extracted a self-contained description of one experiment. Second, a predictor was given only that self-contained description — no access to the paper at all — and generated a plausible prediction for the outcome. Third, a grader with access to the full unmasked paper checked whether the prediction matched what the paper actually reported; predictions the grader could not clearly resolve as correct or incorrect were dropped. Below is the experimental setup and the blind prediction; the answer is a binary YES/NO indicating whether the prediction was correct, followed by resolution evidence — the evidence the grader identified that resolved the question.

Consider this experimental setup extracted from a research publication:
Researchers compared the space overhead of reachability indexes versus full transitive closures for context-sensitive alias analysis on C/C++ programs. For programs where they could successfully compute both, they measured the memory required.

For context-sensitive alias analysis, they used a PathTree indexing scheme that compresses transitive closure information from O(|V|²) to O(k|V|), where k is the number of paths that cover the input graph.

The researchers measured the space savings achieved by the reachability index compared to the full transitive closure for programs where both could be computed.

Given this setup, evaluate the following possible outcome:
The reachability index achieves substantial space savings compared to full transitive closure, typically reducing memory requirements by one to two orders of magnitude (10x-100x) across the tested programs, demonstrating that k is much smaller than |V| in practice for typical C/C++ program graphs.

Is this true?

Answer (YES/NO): YES